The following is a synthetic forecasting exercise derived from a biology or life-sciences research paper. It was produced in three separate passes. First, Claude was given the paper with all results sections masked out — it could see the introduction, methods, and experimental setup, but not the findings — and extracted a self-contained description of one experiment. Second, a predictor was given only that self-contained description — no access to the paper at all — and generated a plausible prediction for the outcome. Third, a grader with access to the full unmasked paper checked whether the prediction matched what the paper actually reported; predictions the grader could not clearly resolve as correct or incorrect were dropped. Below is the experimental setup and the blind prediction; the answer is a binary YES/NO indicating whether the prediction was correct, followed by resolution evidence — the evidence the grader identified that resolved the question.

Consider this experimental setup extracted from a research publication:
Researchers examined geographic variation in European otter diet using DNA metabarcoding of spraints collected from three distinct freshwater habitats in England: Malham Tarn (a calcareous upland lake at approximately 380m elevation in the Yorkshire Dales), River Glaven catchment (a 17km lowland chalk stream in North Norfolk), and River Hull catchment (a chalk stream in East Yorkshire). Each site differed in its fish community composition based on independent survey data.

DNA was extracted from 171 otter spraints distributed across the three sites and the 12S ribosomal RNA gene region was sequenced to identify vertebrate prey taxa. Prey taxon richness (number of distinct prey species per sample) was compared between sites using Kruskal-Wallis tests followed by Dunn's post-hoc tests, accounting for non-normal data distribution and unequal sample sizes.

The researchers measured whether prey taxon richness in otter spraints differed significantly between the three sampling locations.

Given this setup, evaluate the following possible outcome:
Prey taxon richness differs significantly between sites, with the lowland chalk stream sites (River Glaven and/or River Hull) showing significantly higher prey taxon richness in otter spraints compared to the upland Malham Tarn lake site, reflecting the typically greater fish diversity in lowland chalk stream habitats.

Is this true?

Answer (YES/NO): NO